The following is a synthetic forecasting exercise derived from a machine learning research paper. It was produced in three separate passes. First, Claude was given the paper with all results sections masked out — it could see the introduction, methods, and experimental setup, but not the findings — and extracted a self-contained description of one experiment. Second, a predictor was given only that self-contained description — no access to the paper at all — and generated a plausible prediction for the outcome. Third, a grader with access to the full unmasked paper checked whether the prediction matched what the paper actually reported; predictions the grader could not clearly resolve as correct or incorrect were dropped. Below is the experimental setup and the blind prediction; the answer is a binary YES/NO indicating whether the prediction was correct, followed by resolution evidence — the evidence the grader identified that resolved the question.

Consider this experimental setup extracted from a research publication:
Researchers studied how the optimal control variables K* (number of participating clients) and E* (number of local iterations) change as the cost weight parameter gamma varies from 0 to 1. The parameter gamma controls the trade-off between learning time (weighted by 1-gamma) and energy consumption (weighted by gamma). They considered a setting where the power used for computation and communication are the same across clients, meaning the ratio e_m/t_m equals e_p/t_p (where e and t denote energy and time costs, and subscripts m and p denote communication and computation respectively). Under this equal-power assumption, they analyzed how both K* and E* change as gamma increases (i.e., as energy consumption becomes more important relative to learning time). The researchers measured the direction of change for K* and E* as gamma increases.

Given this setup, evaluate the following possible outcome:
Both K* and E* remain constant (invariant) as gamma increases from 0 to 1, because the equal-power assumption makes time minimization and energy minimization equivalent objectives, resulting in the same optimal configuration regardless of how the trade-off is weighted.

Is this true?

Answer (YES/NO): NO